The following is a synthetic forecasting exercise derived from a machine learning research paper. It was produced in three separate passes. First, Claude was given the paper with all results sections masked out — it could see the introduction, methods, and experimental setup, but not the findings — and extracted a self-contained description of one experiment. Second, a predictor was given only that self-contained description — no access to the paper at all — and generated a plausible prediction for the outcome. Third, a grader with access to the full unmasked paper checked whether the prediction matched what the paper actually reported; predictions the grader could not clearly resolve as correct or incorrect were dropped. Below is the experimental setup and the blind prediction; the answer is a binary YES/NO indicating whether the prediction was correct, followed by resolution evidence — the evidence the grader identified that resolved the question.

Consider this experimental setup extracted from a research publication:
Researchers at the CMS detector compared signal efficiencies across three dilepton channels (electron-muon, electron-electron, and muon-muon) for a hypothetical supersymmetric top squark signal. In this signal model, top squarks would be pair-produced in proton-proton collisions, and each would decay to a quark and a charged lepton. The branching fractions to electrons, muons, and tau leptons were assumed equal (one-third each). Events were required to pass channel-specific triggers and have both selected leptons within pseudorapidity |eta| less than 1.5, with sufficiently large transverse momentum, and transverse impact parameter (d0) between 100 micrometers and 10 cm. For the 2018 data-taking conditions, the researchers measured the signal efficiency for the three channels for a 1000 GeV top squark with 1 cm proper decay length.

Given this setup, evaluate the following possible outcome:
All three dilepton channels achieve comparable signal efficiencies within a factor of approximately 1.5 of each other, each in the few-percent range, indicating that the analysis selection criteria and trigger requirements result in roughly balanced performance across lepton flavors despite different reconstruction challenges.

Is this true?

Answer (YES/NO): NO